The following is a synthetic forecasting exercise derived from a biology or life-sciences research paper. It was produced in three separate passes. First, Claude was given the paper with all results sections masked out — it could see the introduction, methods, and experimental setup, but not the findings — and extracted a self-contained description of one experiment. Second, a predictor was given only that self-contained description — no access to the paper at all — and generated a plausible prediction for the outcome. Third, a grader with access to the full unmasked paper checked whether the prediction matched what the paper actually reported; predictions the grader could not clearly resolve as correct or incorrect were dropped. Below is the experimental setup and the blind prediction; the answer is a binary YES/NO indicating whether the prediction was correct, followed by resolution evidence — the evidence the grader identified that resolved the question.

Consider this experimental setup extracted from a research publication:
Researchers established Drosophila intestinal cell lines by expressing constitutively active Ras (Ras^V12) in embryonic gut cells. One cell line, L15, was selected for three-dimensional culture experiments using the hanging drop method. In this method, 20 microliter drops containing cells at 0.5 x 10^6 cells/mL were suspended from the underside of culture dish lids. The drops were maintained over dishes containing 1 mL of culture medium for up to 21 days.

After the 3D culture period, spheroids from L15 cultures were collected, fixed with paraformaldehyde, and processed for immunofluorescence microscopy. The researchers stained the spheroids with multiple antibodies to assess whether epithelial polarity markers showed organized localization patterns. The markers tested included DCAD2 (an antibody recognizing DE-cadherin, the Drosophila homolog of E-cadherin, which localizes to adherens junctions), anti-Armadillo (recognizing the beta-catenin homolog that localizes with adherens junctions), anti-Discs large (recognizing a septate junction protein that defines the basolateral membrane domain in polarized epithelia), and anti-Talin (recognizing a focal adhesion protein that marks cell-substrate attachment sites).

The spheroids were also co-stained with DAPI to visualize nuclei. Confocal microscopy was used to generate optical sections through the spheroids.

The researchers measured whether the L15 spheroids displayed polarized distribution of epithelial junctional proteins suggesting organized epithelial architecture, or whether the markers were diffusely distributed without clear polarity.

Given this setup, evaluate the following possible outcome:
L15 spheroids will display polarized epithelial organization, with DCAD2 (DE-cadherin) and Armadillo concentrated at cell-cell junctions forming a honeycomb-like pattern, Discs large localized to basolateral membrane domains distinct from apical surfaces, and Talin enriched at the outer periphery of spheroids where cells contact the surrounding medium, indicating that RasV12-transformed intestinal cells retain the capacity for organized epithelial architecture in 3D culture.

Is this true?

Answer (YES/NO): NO